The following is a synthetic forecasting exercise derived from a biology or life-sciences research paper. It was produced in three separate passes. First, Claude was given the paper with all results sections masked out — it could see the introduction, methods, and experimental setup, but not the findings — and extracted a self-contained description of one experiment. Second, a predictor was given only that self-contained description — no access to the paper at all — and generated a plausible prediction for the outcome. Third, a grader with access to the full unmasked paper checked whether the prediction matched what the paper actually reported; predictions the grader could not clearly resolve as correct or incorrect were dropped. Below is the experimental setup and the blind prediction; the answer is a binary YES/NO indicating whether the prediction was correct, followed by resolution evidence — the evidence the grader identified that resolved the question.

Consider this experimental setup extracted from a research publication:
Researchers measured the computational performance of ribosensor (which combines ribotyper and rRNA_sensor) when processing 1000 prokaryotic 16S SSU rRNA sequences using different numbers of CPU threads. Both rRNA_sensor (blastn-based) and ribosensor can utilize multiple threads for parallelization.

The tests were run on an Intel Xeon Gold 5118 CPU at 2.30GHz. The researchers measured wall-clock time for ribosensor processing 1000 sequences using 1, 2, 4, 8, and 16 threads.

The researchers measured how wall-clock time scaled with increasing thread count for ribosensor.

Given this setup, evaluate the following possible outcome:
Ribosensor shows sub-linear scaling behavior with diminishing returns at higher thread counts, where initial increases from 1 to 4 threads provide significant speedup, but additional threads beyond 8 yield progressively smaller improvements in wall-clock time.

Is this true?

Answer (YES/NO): YES